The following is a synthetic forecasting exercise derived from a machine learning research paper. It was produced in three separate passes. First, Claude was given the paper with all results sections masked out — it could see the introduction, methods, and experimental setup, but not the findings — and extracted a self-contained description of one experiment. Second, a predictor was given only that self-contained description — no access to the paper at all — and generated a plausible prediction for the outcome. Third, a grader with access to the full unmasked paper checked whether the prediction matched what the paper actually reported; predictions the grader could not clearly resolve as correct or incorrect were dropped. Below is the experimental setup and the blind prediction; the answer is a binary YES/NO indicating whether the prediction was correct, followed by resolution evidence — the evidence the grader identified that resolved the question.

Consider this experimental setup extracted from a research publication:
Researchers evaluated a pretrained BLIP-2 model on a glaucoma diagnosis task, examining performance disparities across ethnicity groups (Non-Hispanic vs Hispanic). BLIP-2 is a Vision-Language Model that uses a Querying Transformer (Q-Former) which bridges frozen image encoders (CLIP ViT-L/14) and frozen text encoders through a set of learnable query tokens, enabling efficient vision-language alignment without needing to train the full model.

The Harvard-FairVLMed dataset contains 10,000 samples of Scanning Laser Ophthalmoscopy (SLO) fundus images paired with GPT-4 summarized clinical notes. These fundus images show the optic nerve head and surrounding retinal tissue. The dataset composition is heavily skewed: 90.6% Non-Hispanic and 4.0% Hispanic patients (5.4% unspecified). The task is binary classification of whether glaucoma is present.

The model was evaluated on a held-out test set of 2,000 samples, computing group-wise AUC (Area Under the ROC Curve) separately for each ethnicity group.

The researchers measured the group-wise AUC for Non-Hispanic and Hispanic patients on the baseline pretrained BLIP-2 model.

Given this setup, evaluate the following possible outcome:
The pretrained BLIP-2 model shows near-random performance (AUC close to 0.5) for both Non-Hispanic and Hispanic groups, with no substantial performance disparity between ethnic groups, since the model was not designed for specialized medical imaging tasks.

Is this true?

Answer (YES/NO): NO